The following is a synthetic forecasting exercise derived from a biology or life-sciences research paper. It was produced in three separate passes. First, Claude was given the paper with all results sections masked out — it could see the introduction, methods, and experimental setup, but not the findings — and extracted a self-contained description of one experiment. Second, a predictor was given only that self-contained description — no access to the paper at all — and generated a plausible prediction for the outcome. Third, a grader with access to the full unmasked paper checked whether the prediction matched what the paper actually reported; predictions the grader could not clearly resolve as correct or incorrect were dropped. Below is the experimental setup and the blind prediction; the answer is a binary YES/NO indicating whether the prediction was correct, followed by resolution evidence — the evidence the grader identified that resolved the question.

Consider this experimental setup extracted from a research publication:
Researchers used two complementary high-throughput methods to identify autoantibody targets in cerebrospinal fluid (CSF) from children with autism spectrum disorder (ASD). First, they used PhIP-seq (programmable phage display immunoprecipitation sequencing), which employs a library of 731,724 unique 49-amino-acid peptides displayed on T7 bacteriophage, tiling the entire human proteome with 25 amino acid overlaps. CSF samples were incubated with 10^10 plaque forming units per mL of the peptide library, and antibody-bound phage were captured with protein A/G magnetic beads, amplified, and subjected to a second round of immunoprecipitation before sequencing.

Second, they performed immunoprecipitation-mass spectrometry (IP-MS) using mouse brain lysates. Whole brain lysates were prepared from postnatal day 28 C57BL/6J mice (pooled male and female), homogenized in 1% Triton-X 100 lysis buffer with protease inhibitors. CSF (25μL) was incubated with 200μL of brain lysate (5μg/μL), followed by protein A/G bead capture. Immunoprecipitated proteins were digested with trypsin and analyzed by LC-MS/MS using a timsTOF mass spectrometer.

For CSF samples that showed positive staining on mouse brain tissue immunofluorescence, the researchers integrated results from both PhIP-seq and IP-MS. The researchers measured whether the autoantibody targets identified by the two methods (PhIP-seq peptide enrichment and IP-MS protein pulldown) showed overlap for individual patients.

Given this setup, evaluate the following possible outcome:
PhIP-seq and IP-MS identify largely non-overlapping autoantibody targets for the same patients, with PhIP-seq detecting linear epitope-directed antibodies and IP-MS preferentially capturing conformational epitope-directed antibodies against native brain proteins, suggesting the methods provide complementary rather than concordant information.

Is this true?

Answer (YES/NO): NO